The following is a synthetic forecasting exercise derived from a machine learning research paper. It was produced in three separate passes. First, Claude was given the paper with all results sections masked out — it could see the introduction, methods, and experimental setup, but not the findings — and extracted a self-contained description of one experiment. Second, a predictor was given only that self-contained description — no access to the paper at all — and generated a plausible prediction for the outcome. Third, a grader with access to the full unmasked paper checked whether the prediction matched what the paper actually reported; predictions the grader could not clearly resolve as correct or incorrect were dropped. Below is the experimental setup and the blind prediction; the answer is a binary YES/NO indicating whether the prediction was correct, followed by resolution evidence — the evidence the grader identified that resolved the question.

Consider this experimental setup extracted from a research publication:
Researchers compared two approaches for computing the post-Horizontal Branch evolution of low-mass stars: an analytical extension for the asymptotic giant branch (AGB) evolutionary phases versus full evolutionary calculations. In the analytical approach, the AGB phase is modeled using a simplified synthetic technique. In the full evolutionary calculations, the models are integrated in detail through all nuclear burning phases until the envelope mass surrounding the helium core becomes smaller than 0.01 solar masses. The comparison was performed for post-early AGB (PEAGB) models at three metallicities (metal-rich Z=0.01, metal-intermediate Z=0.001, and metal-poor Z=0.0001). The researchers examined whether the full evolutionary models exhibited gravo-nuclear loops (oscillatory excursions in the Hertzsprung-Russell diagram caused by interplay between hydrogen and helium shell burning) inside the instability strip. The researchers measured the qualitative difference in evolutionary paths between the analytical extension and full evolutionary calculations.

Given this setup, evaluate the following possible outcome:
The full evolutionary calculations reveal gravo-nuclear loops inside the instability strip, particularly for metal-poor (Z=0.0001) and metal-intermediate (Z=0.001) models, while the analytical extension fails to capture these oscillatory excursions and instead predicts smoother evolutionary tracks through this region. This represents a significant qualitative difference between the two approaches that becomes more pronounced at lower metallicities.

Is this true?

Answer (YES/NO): YES